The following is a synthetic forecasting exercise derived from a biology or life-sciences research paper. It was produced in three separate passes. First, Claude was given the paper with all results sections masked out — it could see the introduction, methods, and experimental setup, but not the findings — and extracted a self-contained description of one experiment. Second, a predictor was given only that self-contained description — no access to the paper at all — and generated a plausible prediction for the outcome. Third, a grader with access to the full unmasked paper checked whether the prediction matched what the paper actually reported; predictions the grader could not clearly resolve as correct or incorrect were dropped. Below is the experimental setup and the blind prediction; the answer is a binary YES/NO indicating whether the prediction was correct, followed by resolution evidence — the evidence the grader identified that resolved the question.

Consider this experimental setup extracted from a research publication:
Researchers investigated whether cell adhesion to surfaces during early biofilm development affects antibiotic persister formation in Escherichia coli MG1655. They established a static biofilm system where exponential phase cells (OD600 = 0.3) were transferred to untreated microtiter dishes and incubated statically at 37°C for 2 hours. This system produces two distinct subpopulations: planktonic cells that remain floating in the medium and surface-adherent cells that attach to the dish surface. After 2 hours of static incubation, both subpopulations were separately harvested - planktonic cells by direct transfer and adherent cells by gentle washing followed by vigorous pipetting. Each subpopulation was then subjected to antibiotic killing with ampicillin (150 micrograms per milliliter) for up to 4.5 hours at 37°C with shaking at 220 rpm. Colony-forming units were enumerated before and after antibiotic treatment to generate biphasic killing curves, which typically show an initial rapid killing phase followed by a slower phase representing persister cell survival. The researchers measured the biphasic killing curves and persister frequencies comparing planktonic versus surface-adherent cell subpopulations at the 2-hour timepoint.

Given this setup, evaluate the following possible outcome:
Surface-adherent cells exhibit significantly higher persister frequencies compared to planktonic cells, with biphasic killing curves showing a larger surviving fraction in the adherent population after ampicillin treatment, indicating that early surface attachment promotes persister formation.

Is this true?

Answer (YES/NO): YES